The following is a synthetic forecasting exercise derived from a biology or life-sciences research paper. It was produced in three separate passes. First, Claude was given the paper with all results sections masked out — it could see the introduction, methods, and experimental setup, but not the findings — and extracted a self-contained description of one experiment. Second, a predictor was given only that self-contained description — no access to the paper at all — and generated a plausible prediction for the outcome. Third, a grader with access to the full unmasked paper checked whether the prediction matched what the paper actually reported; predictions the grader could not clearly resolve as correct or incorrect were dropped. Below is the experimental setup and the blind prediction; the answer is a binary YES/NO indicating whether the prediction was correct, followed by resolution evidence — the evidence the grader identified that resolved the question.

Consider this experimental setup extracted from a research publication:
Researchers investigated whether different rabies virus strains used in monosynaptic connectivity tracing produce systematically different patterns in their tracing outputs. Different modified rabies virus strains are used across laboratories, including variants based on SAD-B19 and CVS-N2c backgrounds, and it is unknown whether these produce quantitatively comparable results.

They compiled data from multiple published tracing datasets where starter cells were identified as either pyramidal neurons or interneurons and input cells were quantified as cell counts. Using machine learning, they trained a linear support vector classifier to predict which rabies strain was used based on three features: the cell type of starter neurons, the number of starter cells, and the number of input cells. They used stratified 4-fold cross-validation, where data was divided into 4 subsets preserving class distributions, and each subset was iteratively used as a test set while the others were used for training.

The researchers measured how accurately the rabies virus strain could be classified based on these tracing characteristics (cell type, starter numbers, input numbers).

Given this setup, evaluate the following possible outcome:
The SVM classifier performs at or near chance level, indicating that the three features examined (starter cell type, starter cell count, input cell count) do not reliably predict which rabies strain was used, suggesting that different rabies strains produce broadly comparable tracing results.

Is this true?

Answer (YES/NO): NO